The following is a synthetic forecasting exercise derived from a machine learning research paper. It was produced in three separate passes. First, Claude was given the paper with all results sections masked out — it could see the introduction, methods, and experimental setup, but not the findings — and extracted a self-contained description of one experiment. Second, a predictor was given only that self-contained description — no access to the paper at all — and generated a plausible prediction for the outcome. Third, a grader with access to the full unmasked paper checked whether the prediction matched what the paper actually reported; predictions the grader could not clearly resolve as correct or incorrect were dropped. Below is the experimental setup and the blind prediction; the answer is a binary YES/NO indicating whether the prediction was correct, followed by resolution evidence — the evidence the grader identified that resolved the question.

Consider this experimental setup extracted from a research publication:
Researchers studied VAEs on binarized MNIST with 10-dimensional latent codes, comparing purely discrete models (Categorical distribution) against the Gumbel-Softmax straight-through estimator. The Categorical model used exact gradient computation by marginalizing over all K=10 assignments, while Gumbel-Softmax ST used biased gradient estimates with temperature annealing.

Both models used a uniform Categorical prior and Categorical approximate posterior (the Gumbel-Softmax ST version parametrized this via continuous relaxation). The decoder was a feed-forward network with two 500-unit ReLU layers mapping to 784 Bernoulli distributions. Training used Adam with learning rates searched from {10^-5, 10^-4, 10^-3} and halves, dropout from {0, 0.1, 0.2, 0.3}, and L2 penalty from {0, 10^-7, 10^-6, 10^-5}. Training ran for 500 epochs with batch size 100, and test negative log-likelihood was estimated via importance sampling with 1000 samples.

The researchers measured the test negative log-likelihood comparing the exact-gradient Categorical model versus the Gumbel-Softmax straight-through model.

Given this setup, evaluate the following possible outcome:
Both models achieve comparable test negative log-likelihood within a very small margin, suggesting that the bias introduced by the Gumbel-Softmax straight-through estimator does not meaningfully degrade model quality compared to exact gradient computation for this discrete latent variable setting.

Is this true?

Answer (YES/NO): NO